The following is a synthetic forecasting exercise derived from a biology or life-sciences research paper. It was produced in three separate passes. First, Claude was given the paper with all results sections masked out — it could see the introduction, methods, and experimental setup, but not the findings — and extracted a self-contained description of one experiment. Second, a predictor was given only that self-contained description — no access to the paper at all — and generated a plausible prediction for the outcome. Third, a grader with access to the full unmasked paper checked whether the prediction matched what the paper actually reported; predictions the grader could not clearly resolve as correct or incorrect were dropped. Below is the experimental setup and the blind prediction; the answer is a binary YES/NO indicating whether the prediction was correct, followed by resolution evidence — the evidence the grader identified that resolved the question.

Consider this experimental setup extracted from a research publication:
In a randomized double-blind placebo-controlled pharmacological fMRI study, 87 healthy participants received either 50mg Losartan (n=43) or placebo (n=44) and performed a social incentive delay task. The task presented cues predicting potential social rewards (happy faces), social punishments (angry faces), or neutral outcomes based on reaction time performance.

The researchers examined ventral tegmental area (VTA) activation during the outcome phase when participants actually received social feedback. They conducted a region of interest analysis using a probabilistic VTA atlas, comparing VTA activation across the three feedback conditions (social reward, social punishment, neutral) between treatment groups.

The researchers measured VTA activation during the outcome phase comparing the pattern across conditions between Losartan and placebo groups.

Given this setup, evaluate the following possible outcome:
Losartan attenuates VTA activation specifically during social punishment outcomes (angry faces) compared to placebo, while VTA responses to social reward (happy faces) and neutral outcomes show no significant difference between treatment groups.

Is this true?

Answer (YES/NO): NO